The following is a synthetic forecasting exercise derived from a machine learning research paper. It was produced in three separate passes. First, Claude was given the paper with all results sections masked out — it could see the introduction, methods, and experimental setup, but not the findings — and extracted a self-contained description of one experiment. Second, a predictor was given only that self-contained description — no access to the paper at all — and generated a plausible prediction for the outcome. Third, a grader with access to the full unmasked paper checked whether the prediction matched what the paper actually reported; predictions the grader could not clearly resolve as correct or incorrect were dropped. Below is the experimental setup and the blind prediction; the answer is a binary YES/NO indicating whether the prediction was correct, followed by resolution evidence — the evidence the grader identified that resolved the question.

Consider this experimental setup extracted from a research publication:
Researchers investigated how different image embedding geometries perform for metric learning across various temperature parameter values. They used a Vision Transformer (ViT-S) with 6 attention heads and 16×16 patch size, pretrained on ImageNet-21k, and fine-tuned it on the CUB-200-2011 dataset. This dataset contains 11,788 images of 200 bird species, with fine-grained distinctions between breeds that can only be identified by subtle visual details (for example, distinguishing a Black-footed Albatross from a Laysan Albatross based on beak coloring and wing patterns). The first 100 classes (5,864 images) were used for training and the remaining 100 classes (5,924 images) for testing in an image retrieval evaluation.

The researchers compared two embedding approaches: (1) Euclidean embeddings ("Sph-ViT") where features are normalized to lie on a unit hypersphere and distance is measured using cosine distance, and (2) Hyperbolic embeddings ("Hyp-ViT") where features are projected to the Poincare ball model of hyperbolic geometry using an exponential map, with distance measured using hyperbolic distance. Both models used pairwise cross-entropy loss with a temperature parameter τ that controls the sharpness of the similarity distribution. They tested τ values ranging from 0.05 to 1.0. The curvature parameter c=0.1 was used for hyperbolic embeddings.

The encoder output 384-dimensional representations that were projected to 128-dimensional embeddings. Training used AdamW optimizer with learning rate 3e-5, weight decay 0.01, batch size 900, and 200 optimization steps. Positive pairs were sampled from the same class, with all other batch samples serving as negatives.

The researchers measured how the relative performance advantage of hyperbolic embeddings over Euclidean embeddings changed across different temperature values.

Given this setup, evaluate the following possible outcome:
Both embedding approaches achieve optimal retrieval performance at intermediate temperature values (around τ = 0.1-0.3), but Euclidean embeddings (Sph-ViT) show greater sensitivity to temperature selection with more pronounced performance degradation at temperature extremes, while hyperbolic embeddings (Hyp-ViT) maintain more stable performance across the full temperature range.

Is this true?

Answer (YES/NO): NO